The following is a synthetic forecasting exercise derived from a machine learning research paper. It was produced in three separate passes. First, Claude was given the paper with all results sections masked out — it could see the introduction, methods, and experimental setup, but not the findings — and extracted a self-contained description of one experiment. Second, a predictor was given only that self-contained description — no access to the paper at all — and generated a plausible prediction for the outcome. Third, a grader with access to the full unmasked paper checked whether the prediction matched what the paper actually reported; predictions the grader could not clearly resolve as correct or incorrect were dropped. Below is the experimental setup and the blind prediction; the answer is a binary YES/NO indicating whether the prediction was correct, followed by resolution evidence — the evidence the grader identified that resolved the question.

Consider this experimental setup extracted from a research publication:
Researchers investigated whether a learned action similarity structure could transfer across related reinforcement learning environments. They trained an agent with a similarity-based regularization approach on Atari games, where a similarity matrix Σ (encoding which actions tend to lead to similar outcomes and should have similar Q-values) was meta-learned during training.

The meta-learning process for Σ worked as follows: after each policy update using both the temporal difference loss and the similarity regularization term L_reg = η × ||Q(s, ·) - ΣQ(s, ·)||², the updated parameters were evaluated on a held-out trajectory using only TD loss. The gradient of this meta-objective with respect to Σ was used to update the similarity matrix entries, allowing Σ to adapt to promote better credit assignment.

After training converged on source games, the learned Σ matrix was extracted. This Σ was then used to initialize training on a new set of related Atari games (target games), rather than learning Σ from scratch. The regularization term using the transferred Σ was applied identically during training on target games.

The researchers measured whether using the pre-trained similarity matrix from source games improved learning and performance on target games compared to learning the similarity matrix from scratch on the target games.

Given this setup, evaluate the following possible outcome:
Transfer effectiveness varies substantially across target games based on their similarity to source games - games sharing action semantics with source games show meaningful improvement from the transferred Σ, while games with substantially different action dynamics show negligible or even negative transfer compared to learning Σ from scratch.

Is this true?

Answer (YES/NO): NO